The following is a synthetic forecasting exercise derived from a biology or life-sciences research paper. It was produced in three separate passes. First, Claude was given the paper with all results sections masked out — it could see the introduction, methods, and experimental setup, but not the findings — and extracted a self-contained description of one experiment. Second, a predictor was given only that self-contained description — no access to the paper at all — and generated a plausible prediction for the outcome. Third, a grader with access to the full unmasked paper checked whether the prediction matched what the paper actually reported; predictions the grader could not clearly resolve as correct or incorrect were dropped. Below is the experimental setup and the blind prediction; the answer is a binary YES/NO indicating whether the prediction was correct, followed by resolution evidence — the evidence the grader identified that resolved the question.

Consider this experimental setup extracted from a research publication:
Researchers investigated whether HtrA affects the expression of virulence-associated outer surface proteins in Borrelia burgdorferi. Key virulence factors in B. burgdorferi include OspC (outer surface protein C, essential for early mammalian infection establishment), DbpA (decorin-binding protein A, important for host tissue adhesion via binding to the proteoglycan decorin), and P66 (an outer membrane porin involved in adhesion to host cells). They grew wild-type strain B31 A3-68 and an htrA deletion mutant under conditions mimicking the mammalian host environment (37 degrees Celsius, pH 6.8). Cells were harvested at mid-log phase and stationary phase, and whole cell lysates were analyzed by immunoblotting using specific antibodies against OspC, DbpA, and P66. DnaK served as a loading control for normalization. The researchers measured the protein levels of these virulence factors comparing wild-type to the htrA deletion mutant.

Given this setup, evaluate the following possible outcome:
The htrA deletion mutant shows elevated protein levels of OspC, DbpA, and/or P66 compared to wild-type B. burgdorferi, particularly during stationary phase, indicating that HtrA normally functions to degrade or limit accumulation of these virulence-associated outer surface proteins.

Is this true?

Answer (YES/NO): NO